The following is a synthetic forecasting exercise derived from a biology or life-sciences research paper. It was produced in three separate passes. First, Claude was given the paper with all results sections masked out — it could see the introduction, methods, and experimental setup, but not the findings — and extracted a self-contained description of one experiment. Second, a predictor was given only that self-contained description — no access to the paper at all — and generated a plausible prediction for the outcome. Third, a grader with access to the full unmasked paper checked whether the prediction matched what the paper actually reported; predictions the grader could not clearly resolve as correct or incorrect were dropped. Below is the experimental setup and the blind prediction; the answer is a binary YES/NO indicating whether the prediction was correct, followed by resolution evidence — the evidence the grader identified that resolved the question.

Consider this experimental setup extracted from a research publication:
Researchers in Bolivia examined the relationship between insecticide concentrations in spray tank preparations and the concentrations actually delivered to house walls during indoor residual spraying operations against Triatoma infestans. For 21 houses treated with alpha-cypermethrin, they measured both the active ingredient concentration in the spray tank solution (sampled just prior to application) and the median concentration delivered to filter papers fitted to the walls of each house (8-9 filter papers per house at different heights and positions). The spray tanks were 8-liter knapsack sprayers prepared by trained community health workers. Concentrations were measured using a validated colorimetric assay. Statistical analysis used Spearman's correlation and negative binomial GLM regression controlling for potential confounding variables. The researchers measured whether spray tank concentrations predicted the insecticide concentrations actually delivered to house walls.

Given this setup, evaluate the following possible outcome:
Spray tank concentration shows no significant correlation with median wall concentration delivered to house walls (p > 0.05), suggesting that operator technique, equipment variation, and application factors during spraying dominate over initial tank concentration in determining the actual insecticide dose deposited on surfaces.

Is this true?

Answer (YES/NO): YES